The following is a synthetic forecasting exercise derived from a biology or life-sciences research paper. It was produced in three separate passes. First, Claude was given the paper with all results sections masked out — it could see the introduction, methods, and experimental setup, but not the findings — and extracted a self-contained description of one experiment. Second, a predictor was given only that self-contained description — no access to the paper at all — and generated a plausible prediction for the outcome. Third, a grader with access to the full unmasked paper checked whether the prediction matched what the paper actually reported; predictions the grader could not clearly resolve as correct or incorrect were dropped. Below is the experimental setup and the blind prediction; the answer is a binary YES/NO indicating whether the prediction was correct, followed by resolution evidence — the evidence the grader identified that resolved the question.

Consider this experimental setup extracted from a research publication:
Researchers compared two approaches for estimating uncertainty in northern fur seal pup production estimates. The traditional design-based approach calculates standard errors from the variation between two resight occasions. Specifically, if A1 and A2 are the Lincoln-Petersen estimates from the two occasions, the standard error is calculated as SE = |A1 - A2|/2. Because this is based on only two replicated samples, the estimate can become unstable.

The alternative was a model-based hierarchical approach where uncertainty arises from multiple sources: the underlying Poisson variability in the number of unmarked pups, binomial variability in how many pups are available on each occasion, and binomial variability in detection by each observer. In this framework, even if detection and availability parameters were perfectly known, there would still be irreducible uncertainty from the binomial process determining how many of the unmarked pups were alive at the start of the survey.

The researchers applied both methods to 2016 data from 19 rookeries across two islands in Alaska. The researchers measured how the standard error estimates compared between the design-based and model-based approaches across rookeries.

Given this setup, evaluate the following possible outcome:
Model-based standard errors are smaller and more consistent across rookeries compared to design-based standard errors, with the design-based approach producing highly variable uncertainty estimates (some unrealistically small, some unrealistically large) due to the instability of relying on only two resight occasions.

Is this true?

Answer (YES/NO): NO